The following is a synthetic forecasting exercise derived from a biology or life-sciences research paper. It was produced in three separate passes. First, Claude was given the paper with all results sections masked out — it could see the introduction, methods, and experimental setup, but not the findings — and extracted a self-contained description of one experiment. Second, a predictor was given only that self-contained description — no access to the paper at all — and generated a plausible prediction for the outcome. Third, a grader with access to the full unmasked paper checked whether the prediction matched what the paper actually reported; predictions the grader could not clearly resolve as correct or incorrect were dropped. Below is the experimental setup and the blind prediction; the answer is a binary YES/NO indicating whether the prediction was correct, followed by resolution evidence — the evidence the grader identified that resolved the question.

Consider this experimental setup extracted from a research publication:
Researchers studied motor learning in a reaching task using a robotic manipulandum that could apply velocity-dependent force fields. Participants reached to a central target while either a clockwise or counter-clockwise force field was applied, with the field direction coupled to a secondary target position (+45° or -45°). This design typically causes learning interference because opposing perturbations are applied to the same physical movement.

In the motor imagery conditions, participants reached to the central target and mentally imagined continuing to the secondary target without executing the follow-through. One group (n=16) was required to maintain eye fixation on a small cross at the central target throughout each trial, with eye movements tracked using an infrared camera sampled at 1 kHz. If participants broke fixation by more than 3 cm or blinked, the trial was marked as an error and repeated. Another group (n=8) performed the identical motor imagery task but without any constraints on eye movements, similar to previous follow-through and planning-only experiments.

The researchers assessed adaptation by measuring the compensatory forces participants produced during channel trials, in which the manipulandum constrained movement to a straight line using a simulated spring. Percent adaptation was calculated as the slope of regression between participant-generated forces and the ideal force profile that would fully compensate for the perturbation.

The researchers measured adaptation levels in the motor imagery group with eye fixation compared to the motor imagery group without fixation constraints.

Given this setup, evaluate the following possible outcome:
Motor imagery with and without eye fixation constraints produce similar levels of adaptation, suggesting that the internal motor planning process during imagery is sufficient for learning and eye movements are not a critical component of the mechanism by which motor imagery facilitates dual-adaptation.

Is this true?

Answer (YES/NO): YES